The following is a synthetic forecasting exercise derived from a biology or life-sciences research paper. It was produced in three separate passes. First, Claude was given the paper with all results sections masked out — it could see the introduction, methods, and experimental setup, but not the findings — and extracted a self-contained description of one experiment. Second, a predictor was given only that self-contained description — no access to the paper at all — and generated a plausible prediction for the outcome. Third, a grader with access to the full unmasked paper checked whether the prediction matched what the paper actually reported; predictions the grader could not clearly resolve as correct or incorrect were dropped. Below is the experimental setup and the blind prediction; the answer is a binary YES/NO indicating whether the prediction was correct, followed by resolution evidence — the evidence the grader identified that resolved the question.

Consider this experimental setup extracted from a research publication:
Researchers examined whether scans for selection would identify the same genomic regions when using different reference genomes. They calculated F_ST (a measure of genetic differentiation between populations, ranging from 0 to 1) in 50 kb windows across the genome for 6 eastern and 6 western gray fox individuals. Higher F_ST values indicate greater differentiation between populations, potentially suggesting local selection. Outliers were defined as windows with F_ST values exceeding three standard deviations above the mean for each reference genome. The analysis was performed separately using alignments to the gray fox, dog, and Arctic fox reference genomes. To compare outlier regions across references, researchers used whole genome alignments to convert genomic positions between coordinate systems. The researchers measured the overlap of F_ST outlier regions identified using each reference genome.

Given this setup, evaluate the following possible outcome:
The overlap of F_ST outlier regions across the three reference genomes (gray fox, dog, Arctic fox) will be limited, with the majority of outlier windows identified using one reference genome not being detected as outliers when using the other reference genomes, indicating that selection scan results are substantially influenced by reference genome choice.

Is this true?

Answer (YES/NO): NO